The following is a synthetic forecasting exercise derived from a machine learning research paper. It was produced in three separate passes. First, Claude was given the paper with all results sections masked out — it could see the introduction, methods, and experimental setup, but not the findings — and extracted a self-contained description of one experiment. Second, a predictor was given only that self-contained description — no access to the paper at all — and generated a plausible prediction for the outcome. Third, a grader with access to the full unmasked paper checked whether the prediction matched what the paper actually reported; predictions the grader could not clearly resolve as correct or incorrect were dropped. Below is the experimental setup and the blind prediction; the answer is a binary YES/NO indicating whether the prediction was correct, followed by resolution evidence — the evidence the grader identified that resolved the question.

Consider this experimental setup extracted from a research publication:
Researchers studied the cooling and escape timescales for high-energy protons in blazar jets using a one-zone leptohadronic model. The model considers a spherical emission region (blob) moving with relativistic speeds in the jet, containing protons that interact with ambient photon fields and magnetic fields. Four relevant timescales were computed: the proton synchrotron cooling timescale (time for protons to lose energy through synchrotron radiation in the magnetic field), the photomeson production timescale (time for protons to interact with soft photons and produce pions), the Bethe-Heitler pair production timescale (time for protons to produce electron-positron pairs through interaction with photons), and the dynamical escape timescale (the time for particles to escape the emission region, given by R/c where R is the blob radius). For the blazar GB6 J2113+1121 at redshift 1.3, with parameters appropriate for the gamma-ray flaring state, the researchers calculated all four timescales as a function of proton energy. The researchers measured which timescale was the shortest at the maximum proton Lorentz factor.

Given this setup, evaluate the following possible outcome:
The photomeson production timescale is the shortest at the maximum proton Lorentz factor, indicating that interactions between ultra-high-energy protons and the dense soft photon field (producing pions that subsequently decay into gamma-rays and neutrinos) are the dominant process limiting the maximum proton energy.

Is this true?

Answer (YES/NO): NO